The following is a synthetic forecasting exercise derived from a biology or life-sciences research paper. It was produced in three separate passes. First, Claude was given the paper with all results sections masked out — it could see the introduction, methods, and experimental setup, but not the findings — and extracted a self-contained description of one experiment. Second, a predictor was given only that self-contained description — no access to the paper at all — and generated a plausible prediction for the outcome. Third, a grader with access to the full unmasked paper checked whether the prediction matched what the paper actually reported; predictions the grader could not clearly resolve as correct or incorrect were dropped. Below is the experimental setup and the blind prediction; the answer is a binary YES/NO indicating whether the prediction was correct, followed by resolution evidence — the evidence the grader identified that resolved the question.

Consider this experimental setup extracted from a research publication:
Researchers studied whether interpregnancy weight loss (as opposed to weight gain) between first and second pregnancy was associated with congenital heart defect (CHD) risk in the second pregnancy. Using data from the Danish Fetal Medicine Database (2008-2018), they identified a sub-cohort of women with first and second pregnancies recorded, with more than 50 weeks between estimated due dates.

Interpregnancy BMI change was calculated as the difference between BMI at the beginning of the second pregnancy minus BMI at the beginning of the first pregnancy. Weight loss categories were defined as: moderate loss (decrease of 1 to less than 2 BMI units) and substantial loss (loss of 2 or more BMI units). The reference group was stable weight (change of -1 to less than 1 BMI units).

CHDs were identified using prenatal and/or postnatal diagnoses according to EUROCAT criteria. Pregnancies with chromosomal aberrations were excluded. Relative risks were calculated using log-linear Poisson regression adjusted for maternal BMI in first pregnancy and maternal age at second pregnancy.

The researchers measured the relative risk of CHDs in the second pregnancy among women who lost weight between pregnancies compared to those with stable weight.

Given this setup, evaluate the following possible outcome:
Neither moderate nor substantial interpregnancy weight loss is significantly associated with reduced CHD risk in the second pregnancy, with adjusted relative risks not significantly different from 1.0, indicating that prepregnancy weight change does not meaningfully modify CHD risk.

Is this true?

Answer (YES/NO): YES